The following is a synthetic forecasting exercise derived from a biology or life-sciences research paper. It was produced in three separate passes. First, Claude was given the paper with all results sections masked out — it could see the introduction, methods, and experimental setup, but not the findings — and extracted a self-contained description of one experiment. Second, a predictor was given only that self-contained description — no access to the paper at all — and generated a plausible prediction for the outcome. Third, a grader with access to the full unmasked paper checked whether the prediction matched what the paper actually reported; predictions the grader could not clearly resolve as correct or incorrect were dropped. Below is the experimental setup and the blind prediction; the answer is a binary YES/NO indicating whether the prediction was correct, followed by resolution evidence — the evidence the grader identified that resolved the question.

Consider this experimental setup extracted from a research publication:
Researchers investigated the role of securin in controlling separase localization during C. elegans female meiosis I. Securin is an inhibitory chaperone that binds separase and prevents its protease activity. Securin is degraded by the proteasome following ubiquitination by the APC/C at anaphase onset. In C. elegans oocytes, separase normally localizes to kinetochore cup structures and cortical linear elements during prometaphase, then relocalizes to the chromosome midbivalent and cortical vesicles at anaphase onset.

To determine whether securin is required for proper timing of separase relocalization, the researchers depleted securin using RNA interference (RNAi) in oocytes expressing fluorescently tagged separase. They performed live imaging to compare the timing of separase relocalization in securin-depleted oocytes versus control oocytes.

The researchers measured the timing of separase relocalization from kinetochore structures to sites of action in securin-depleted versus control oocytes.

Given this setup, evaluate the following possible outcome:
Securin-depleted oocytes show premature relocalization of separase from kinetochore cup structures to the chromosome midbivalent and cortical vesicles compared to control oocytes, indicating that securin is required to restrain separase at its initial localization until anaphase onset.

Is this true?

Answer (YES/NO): YES